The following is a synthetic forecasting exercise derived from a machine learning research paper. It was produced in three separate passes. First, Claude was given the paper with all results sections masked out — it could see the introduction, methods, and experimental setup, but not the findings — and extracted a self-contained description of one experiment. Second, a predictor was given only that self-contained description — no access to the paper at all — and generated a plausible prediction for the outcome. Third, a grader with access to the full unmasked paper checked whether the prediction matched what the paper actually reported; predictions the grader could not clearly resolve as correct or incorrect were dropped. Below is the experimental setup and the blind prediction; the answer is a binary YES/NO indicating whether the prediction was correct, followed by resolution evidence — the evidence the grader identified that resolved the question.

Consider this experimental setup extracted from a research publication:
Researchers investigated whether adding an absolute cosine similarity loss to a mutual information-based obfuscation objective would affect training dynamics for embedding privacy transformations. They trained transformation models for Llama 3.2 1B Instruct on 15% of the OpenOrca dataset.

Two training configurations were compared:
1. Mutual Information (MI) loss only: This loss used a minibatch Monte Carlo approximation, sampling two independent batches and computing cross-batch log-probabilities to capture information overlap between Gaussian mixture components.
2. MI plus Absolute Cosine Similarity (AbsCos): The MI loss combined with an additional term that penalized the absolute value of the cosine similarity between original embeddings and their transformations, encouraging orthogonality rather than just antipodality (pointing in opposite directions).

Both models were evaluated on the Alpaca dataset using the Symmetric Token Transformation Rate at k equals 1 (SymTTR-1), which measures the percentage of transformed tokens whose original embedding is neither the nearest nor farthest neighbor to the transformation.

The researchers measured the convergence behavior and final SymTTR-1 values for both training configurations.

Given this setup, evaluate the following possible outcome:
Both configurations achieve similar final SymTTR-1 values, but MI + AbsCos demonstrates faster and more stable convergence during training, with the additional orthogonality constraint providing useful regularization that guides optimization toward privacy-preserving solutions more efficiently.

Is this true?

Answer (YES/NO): NO